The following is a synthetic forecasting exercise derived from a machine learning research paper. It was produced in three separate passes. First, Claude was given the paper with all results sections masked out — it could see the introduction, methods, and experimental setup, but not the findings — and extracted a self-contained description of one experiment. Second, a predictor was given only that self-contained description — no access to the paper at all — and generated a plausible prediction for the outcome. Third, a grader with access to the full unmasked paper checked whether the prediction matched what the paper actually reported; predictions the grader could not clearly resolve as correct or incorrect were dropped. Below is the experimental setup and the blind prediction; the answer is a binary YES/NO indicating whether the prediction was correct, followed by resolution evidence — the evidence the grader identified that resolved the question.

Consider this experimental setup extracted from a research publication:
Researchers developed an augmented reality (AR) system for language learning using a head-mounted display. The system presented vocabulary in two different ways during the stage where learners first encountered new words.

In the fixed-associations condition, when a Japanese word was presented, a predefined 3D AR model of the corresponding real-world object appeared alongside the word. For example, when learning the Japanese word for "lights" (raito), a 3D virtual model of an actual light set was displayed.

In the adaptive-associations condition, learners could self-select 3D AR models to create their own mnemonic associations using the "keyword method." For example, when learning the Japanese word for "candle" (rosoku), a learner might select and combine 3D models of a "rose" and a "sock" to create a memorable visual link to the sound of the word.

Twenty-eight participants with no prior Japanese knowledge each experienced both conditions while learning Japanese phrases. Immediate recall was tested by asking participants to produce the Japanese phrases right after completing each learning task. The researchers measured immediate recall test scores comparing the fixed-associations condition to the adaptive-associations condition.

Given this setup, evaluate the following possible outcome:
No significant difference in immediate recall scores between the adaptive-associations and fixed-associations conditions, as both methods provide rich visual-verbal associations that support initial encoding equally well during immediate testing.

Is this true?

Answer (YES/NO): NO